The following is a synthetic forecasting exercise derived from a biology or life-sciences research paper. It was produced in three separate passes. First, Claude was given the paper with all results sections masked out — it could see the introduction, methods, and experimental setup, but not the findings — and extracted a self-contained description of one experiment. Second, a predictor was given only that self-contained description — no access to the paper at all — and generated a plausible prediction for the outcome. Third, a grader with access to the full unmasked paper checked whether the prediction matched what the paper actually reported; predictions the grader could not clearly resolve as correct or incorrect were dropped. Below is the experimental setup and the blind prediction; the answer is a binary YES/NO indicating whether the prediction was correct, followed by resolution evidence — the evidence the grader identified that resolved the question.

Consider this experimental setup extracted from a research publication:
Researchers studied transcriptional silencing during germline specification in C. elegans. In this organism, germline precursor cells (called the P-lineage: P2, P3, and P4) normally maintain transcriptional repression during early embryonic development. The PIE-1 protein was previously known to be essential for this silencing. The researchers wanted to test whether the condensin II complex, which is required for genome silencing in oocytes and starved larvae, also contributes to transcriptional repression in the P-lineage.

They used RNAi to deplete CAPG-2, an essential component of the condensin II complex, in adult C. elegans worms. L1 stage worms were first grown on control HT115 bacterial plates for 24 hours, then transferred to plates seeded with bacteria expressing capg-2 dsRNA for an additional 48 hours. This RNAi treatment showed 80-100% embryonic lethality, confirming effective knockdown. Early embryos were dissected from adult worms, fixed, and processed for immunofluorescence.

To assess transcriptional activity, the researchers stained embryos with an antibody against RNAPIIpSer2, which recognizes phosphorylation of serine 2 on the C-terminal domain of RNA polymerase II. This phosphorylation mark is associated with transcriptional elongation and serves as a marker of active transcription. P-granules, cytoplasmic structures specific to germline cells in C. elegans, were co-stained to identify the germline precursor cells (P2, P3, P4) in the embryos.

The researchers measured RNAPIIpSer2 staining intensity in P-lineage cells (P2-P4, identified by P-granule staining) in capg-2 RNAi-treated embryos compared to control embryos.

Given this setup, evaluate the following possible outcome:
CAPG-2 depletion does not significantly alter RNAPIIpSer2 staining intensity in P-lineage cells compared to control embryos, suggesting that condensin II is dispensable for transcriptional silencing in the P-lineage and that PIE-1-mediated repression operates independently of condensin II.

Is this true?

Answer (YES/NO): NO